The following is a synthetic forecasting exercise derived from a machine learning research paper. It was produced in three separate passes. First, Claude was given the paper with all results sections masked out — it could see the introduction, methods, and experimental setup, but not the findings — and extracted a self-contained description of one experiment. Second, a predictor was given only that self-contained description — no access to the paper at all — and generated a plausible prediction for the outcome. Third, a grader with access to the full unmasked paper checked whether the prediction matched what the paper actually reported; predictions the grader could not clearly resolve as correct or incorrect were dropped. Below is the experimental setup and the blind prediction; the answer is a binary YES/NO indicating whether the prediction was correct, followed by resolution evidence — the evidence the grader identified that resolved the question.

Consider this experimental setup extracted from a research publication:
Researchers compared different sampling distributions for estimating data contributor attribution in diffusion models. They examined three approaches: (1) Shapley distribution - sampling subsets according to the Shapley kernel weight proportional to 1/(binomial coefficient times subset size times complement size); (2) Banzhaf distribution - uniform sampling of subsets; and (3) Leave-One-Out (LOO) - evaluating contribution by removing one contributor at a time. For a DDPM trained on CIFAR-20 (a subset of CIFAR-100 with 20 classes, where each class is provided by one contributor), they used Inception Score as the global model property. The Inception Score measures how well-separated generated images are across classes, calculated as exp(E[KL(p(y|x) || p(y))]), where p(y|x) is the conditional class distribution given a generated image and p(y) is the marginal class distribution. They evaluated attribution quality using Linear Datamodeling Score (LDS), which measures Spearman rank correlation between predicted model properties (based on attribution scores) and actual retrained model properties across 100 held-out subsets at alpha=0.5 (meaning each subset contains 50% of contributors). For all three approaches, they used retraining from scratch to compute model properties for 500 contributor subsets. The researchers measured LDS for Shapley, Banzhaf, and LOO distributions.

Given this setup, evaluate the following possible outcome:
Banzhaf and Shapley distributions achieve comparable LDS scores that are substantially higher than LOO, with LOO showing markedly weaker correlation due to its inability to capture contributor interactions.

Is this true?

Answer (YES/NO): NO